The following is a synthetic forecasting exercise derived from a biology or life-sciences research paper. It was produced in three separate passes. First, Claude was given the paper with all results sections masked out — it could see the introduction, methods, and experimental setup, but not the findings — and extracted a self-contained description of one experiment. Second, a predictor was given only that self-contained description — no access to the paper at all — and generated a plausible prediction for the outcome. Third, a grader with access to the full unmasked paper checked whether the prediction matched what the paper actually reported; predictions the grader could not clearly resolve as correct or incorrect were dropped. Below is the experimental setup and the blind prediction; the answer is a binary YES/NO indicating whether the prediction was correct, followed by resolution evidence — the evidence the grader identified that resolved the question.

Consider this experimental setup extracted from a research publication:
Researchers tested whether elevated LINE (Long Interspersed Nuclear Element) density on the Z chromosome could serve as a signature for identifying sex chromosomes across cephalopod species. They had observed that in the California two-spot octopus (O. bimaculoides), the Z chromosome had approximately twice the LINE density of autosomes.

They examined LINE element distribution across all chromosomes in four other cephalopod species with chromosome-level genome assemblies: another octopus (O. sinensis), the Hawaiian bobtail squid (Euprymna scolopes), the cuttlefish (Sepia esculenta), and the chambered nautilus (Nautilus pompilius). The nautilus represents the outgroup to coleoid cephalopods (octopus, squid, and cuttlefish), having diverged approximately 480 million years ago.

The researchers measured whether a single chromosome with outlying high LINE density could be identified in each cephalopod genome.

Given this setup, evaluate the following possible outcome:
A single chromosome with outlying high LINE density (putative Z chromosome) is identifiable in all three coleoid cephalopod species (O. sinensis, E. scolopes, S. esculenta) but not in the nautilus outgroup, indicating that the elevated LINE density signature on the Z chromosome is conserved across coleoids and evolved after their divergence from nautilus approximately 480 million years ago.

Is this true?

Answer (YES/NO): YES